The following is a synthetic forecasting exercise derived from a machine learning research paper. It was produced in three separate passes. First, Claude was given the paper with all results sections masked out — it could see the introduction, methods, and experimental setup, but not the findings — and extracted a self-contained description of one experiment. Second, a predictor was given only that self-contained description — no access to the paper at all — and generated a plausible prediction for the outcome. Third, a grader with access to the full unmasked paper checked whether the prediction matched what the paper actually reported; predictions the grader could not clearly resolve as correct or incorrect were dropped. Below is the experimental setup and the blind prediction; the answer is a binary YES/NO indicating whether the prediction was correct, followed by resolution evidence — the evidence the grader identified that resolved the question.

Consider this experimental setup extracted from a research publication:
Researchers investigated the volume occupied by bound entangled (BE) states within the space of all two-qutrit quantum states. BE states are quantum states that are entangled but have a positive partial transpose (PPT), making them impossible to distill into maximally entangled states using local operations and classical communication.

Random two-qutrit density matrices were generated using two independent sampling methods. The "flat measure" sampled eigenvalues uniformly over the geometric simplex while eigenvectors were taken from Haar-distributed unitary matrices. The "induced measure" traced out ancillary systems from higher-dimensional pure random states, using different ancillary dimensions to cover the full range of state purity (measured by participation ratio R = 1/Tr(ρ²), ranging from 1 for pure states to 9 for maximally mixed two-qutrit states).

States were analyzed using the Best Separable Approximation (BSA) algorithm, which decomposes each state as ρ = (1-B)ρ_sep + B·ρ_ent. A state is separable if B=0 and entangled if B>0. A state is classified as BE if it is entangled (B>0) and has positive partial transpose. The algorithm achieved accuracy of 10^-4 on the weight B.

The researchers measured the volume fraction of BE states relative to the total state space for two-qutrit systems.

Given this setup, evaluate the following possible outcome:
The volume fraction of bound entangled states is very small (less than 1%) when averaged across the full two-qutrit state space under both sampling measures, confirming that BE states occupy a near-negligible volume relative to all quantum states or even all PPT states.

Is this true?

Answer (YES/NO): YES